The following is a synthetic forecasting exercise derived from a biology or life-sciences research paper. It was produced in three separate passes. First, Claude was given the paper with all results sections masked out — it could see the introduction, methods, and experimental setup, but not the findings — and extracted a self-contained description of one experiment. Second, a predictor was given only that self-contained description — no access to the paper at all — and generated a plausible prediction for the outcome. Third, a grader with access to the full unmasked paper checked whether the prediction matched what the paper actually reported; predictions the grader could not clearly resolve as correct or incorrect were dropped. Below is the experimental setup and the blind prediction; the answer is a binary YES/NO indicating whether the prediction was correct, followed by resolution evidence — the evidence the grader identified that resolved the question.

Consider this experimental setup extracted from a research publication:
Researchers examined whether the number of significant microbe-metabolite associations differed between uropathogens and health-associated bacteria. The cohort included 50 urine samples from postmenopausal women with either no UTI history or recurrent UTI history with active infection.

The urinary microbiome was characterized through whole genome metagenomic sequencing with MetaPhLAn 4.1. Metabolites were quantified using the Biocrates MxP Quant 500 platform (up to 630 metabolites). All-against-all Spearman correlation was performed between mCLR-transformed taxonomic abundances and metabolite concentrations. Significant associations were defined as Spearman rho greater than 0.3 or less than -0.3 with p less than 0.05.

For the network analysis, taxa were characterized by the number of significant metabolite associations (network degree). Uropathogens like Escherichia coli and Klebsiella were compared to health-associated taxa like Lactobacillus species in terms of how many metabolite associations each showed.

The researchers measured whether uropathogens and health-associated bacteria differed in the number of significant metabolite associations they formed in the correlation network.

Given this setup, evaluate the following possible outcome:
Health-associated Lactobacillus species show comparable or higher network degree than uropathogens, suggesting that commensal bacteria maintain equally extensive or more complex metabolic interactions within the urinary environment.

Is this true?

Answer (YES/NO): NO